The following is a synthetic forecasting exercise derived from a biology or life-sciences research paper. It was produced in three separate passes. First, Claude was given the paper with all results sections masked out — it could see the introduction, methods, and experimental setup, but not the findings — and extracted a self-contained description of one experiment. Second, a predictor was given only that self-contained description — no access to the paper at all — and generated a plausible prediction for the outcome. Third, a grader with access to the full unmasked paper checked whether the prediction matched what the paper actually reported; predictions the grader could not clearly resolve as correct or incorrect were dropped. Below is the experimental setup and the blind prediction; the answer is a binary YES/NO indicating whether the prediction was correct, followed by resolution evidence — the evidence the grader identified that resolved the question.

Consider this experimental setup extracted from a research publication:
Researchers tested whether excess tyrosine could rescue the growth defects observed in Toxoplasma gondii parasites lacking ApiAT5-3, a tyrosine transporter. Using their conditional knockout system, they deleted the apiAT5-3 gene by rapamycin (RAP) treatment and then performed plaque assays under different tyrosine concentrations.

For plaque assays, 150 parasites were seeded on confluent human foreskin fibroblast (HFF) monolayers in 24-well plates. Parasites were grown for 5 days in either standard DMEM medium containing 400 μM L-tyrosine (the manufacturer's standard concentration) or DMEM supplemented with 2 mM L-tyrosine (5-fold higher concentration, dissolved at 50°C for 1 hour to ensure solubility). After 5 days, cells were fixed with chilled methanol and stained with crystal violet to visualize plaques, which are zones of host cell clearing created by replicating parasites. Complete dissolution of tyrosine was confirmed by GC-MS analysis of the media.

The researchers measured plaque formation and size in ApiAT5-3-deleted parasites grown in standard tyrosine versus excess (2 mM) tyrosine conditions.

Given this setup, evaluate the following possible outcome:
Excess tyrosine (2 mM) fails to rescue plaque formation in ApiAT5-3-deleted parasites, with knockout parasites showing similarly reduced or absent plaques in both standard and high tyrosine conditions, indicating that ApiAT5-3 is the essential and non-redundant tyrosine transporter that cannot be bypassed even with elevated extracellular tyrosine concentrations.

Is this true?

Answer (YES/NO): YES